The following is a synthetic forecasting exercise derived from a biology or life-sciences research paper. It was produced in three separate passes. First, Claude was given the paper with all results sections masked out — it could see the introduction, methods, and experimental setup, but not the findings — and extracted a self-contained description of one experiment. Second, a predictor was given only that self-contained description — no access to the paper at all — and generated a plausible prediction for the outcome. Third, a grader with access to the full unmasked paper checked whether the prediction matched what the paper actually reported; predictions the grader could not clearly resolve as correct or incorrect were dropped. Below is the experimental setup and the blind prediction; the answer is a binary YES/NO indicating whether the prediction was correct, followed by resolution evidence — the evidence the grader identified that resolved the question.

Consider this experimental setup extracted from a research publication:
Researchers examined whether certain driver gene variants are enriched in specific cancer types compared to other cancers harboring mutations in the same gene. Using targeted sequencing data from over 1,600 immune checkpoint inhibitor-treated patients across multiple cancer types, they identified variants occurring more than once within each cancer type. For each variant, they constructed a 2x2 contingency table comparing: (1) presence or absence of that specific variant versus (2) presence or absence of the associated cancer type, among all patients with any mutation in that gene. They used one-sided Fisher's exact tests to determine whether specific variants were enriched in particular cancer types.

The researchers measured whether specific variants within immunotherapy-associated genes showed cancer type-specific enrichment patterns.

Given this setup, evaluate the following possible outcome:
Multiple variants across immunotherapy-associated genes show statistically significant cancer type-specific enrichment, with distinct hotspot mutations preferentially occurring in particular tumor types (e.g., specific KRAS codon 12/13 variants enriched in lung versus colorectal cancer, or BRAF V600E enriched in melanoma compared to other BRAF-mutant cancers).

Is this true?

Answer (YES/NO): NO